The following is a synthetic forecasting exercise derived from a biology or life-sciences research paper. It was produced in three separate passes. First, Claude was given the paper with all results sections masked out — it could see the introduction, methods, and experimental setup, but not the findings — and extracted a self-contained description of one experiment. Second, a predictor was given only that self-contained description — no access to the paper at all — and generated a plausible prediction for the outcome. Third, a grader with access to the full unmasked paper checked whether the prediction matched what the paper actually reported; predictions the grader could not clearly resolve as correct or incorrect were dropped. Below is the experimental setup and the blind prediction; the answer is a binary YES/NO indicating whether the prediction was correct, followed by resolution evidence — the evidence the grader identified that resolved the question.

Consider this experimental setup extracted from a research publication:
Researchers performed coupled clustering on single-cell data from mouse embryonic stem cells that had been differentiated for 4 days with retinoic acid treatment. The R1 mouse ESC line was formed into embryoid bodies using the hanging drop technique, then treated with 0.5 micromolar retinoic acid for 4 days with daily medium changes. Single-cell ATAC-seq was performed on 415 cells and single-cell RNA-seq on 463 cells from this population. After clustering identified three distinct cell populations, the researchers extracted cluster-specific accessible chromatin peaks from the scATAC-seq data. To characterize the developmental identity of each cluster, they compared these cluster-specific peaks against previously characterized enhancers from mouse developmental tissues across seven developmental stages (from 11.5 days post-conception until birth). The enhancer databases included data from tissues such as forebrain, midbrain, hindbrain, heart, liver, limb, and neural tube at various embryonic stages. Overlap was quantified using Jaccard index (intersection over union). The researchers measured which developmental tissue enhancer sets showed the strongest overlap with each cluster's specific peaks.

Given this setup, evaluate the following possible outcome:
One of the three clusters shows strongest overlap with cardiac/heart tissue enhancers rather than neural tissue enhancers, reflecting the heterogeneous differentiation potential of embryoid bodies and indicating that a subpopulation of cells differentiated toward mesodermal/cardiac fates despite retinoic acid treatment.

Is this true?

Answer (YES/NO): YES